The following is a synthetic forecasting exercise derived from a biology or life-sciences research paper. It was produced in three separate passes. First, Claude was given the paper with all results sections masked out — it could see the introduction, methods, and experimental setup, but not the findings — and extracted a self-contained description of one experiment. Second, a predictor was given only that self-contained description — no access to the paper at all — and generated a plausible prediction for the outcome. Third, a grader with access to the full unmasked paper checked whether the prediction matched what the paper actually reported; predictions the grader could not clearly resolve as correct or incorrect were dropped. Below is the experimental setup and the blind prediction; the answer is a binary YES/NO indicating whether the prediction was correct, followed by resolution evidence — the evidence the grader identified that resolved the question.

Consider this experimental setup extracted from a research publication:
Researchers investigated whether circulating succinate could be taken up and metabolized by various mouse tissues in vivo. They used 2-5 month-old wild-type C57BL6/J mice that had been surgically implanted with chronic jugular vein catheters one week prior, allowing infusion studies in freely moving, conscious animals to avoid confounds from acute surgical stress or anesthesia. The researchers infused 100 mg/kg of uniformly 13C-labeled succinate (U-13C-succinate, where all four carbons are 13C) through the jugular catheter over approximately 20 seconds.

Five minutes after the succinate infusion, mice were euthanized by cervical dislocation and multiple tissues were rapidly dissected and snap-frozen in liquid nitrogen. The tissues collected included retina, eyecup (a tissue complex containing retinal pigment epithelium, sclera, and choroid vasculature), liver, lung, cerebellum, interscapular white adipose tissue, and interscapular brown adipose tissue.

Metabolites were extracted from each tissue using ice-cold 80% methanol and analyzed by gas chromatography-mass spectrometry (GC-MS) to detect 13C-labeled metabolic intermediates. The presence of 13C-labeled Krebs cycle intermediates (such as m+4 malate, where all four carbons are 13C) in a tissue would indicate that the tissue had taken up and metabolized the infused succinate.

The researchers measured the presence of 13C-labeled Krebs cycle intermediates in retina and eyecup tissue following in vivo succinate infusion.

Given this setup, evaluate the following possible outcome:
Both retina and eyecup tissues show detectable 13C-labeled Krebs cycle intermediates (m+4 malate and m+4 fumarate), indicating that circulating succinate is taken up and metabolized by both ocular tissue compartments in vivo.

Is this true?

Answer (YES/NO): YES